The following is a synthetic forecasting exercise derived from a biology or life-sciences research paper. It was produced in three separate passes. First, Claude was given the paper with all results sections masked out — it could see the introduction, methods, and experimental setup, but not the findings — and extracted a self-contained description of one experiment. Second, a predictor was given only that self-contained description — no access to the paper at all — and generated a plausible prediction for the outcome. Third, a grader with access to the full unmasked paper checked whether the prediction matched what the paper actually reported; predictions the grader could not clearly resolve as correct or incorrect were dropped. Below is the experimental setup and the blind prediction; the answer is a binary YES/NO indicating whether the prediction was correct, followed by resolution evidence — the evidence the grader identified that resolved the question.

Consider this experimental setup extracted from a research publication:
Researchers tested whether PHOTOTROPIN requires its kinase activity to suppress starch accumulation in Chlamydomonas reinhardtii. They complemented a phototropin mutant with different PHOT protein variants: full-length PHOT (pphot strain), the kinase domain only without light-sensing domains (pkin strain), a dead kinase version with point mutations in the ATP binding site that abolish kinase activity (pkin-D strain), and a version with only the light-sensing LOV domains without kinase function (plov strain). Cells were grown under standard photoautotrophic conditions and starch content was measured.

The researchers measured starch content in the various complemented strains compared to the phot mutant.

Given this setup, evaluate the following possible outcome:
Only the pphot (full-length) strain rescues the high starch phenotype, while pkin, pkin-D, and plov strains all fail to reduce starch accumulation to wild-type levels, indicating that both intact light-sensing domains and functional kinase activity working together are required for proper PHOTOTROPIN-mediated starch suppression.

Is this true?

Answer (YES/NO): NO